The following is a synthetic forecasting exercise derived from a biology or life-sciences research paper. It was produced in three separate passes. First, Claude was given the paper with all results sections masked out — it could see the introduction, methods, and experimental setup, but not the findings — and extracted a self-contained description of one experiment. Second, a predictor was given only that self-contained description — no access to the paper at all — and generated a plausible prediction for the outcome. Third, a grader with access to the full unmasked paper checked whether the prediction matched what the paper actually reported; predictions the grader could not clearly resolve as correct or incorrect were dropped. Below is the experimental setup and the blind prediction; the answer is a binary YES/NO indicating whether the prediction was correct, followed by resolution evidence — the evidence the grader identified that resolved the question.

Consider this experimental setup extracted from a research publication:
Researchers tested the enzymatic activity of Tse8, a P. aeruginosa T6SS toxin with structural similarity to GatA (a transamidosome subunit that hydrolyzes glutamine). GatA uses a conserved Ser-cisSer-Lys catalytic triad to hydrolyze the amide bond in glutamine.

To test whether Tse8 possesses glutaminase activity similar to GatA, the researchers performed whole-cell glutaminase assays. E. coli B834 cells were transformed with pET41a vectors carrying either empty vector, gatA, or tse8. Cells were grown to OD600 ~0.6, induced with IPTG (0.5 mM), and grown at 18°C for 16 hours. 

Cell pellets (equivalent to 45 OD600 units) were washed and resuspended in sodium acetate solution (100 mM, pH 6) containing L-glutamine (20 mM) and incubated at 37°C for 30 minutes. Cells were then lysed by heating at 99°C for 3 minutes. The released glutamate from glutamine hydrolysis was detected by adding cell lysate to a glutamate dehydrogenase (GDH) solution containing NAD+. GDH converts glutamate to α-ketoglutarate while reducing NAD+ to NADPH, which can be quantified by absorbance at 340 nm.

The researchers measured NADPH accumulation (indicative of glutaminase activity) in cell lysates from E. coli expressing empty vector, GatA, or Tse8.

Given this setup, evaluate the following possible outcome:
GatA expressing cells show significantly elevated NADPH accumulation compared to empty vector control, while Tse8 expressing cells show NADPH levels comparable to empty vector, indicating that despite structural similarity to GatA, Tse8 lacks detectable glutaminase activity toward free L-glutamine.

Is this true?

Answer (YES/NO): YES